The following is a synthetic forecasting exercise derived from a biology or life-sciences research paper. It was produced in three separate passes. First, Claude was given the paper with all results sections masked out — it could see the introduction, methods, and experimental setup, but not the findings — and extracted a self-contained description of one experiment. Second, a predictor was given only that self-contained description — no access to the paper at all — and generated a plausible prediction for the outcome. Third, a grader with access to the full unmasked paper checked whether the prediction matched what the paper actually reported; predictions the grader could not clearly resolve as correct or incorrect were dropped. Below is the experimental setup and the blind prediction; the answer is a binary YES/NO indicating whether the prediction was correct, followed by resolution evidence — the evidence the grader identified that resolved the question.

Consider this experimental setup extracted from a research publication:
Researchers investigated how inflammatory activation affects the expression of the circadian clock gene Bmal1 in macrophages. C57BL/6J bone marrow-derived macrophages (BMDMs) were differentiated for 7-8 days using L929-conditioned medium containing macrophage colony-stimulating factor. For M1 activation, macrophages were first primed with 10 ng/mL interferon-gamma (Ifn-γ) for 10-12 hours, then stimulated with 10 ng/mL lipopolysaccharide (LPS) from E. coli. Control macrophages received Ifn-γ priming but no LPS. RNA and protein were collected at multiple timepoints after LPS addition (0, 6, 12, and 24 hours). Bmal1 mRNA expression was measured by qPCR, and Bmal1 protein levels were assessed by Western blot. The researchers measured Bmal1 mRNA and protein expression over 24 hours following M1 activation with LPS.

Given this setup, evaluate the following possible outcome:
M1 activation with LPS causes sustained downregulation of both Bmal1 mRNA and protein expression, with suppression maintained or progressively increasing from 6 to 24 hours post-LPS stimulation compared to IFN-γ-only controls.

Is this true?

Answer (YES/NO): NO